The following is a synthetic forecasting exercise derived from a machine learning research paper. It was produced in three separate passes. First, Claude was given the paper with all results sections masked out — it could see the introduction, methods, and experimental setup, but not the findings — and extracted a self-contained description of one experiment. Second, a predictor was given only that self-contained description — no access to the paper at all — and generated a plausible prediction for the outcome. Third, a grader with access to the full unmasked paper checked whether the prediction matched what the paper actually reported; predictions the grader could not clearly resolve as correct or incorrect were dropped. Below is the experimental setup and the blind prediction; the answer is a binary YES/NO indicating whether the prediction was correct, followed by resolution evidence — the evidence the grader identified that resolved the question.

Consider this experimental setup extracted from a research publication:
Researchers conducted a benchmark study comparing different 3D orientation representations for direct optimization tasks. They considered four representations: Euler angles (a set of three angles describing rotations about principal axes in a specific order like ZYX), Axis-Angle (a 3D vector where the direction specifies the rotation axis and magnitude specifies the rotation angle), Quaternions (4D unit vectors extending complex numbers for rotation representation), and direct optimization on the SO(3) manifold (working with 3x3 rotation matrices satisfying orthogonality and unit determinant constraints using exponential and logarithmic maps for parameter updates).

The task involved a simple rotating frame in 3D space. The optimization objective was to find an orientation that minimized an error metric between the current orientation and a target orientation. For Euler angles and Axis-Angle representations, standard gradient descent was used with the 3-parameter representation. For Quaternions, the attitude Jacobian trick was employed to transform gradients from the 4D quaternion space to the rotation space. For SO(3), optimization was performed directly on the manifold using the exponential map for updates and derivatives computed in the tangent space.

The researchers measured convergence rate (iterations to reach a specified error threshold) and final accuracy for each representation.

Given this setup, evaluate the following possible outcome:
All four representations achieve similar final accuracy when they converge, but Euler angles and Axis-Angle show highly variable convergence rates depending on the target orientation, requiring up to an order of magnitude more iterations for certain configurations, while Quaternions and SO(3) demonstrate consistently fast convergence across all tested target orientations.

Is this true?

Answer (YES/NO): NO